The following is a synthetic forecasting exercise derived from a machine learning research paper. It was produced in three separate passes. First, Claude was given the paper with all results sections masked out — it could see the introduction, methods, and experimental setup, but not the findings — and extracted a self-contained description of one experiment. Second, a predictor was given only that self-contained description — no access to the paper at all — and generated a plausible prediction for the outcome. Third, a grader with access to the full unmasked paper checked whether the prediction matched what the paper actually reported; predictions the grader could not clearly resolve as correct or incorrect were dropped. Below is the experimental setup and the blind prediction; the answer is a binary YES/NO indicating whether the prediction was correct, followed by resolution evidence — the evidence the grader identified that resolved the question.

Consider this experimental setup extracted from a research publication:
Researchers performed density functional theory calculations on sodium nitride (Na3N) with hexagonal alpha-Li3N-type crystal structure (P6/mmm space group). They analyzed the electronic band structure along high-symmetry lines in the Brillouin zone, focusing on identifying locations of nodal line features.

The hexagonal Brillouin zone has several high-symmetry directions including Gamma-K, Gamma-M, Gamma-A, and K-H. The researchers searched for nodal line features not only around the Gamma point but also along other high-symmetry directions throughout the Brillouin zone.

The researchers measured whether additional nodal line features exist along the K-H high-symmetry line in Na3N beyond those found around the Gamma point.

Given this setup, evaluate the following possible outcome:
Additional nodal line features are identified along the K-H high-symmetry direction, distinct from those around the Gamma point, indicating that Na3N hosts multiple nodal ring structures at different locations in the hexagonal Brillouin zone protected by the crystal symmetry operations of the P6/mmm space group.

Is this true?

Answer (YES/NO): YES